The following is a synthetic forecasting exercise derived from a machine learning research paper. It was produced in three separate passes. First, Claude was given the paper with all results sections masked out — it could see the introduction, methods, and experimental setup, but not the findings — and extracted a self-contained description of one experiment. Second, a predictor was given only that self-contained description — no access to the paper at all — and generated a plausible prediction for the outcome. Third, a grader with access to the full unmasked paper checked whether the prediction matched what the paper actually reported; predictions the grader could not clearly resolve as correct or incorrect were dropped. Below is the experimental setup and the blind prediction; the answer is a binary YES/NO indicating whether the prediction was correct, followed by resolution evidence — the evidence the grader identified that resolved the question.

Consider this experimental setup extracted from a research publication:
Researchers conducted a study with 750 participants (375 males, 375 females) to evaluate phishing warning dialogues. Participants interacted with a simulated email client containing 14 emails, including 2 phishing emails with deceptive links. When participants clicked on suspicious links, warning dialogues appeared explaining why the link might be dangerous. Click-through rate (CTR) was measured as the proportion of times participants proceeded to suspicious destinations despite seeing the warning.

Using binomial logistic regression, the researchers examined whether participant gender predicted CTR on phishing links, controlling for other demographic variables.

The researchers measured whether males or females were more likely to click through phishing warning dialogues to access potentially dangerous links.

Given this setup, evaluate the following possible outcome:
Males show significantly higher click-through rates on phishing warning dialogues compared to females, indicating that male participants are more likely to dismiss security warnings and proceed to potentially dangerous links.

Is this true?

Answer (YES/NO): YES